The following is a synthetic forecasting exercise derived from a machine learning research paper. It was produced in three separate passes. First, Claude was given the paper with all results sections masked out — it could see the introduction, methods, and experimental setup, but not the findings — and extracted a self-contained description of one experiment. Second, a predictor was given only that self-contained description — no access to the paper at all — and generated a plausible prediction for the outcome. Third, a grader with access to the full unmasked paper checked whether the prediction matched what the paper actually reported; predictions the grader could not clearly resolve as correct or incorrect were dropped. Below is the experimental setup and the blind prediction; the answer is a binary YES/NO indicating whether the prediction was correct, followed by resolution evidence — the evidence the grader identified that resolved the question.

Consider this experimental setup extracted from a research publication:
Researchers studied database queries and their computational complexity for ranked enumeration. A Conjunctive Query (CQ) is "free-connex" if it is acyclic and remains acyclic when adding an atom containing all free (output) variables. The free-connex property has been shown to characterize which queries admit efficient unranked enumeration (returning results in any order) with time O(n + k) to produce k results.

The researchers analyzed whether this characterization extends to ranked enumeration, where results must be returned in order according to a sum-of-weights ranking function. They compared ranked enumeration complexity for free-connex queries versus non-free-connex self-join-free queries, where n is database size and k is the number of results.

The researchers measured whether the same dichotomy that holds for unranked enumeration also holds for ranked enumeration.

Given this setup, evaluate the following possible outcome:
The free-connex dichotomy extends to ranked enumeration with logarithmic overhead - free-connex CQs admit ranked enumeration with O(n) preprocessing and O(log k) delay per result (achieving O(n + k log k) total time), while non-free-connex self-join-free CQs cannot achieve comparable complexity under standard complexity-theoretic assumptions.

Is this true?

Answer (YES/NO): NO